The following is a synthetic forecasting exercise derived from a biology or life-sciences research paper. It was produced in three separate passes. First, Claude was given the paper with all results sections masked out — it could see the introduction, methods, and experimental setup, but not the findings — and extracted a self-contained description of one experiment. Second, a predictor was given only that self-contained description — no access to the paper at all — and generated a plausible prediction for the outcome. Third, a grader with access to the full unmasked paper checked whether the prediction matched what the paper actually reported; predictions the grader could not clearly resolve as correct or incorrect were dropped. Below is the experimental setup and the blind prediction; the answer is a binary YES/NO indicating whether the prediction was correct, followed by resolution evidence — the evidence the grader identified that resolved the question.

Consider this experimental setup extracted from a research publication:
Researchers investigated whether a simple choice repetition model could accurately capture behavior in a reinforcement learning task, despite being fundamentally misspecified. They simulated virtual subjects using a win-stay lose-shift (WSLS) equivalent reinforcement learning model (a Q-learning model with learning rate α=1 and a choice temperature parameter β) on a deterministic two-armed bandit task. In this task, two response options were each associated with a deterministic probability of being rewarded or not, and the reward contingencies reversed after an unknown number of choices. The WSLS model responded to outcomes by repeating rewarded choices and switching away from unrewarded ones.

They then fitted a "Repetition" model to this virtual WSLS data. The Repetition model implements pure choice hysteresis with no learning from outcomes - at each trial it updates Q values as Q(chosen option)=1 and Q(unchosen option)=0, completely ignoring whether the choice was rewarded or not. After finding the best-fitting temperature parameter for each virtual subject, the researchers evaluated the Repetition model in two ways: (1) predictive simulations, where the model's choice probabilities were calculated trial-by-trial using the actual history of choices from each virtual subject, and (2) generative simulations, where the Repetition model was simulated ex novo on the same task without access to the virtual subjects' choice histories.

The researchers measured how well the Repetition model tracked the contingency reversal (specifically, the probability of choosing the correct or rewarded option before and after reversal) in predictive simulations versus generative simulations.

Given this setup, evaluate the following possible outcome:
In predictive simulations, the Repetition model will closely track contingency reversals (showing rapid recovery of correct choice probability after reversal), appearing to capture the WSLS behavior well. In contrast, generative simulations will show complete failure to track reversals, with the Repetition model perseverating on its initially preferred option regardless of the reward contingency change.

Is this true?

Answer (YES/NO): NO